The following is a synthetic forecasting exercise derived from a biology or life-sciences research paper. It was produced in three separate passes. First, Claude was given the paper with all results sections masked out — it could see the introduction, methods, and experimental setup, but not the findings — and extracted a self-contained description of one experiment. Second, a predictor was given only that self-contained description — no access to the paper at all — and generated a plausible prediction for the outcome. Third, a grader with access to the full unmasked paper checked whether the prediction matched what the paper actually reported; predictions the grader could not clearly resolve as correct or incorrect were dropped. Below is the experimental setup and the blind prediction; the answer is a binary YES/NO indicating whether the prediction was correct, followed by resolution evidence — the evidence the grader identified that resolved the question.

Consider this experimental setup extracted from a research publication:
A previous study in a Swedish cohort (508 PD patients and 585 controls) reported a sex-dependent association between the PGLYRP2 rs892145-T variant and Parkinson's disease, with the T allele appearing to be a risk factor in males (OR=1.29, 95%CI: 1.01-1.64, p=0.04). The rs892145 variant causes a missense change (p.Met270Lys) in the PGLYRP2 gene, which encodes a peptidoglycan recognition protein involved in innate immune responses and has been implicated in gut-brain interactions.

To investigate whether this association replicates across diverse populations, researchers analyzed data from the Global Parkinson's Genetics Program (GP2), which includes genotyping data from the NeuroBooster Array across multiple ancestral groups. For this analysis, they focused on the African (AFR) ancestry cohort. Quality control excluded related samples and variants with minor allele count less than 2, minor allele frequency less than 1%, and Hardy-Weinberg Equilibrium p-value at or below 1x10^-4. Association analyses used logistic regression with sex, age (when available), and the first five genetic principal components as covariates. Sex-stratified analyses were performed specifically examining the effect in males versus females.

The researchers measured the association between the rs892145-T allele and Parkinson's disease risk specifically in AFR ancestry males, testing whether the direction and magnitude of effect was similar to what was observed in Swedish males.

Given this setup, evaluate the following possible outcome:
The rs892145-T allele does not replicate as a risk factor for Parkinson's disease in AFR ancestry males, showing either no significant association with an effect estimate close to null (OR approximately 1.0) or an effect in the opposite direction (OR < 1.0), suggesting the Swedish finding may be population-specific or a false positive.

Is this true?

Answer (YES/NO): YES